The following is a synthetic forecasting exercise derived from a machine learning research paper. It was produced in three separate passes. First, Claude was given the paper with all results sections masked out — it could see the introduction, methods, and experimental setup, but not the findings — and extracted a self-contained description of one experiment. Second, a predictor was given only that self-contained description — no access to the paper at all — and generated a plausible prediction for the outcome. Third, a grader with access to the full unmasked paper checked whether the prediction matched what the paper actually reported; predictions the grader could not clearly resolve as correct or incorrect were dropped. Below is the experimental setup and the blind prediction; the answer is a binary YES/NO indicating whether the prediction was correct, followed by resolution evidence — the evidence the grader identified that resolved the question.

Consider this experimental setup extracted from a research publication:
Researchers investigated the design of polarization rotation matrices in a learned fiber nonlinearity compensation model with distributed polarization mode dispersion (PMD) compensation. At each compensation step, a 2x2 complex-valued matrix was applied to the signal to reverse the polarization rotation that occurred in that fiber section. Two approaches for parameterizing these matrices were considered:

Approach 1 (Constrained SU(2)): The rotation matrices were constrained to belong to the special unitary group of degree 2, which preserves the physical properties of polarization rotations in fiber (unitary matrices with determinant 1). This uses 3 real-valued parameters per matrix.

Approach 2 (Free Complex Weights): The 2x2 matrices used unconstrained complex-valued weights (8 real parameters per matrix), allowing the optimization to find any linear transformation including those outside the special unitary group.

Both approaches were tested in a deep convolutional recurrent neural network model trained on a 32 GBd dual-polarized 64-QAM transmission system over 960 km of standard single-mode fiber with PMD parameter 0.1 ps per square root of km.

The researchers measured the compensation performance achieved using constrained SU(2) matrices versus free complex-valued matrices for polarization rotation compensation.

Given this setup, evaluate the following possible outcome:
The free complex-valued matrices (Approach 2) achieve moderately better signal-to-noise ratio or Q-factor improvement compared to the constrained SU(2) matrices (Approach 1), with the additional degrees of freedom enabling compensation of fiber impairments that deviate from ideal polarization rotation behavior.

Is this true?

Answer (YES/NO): NO